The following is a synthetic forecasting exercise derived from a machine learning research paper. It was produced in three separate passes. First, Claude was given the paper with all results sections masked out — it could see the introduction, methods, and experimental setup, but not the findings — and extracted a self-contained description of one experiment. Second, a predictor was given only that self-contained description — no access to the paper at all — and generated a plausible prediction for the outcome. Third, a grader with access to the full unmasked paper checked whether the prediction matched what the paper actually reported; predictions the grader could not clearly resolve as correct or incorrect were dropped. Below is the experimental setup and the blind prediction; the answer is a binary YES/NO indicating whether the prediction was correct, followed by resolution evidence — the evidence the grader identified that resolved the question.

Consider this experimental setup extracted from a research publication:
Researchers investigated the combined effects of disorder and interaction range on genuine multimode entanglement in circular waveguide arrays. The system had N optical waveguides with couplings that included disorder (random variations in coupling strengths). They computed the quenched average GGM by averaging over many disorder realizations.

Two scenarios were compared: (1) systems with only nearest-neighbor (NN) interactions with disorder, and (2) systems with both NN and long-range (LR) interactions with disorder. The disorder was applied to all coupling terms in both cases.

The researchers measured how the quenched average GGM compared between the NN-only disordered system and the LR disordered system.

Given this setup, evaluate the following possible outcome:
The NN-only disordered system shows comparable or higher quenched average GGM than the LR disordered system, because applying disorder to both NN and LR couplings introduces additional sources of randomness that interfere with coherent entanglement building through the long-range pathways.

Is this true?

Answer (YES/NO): NO